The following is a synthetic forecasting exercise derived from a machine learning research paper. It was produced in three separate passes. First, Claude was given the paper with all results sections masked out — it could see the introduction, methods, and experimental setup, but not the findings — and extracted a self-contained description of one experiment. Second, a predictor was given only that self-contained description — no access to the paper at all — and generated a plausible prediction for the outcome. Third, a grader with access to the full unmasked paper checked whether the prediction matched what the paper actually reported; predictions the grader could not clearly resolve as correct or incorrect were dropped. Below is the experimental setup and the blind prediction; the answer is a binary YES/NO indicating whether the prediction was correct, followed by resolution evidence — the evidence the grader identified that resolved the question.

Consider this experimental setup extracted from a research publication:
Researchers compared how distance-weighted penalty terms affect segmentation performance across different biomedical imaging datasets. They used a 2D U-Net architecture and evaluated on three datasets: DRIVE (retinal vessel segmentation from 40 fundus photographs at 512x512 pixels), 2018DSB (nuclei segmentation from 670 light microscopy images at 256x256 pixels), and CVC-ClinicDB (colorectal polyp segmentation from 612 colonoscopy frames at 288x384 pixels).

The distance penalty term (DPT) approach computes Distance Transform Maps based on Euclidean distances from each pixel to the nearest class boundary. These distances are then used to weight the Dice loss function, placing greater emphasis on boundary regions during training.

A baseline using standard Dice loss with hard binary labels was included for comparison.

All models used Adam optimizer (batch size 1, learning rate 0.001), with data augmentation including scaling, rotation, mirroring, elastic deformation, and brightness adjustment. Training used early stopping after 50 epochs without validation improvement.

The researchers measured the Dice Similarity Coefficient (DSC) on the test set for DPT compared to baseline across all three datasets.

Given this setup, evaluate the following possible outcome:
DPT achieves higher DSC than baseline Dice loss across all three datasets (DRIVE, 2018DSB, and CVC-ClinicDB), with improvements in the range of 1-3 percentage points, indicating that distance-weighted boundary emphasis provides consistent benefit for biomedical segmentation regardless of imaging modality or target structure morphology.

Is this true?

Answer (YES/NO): NO